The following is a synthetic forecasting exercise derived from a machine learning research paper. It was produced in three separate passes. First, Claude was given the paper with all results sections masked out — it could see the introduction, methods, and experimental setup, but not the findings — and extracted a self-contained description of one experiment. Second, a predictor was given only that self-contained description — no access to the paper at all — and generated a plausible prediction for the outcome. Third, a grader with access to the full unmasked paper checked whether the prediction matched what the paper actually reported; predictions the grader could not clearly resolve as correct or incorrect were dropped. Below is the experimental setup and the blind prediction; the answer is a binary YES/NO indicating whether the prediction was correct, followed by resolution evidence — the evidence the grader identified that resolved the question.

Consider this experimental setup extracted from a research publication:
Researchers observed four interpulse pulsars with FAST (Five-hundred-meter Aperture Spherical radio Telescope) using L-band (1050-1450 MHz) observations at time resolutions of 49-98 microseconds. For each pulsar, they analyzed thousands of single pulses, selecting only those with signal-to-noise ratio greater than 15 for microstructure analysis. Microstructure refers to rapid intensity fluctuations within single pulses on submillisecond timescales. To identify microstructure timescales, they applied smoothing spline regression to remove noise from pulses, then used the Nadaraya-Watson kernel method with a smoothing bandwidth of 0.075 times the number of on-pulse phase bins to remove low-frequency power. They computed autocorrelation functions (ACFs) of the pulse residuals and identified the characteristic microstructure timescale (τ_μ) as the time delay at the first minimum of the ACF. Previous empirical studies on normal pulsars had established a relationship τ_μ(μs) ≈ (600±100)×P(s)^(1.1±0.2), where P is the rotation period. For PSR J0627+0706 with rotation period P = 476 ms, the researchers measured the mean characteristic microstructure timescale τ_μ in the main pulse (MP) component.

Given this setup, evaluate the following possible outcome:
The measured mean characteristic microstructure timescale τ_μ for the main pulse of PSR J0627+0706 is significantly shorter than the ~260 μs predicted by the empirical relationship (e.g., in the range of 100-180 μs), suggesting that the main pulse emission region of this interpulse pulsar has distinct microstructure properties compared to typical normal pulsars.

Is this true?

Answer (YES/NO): NO